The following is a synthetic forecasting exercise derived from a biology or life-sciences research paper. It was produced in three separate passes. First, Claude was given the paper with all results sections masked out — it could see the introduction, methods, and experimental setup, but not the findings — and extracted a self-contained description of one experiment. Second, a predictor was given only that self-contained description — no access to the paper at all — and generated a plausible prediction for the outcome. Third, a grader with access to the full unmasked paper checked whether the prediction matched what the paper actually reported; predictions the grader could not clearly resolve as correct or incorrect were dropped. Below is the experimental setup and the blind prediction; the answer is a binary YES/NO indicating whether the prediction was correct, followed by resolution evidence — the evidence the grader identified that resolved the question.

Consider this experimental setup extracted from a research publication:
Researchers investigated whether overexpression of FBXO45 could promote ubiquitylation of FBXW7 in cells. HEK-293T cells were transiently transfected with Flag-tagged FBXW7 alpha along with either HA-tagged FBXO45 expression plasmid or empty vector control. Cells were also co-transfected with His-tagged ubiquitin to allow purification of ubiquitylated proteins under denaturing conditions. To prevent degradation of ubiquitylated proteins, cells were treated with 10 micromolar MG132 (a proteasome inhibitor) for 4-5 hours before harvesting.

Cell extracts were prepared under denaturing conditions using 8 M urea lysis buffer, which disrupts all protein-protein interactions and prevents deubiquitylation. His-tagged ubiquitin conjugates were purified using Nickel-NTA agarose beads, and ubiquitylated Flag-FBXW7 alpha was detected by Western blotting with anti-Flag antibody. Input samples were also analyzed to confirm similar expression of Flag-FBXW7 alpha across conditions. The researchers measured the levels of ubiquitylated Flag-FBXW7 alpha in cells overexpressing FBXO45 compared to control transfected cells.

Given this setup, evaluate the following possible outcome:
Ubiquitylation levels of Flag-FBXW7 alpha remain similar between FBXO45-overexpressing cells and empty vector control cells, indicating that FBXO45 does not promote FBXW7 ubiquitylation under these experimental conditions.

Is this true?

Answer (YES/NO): NO